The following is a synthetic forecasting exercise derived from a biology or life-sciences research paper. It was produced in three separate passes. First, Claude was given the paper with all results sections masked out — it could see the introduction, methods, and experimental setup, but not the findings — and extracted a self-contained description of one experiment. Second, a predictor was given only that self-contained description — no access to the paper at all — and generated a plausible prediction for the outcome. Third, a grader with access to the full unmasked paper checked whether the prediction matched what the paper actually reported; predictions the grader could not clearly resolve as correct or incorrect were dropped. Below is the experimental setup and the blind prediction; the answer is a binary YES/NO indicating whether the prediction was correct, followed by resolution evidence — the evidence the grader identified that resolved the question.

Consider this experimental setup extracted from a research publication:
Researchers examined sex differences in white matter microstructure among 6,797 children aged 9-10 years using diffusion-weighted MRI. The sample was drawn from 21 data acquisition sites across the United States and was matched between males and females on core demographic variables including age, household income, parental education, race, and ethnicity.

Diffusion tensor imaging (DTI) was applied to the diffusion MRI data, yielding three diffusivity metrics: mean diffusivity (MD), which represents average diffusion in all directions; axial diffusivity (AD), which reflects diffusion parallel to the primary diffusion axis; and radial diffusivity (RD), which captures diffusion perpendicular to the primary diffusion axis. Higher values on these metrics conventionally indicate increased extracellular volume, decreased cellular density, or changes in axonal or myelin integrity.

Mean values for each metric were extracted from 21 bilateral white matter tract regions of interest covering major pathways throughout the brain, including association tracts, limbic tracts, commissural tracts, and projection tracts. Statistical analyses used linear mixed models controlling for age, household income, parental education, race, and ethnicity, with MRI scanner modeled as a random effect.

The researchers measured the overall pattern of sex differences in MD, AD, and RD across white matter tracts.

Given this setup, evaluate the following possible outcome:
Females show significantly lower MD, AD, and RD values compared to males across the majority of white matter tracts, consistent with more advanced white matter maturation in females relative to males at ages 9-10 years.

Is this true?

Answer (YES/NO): YES